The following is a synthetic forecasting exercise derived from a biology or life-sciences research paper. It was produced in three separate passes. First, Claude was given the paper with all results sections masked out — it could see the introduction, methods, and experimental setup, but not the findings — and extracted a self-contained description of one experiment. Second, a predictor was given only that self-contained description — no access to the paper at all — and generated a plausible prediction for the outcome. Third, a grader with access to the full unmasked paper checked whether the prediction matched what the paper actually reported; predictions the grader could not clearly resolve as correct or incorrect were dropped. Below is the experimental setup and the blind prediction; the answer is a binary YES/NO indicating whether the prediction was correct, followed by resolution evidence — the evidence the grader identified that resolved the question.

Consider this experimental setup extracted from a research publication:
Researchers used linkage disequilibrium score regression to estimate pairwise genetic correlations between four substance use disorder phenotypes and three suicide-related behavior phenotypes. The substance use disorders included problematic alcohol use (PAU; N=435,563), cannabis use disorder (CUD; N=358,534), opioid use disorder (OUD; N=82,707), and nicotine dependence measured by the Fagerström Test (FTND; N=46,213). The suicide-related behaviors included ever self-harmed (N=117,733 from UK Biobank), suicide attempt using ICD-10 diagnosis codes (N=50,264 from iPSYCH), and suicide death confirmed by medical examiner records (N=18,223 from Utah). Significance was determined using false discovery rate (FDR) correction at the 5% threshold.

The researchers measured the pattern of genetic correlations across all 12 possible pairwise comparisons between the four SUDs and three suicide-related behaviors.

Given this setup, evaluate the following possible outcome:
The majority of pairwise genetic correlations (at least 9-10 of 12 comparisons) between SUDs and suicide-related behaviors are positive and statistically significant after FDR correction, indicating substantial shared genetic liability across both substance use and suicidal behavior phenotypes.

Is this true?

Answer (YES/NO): YES